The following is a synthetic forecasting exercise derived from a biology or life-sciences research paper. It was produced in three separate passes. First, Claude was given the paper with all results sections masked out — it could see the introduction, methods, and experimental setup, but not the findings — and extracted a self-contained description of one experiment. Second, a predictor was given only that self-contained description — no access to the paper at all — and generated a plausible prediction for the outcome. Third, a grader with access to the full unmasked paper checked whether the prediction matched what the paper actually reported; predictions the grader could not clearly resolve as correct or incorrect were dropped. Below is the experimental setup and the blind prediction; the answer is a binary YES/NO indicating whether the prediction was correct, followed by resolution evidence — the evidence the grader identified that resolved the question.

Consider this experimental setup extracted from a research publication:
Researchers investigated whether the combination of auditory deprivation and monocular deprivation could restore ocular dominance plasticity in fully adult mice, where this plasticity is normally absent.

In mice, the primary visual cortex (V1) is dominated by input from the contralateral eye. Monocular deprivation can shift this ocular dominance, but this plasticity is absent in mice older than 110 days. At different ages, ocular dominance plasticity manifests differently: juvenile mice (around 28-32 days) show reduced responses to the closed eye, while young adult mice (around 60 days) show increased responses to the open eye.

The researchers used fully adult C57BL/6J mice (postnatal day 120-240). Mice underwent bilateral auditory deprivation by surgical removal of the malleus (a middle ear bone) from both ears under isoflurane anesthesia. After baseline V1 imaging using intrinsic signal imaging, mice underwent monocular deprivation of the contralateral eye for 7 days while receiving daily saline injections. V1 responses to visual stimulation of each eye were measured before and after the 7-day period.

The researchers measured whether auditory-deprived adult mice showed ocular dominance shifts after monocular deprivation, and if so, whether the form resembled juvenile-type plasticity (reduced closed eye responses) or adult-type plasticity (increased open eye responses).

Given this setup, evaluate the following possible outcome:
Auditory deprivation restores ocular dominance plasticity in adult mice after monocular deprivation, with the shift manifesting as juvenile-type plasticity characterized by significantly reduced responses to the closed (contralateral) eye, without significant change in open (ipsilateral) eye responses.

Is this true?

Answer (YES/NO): NO